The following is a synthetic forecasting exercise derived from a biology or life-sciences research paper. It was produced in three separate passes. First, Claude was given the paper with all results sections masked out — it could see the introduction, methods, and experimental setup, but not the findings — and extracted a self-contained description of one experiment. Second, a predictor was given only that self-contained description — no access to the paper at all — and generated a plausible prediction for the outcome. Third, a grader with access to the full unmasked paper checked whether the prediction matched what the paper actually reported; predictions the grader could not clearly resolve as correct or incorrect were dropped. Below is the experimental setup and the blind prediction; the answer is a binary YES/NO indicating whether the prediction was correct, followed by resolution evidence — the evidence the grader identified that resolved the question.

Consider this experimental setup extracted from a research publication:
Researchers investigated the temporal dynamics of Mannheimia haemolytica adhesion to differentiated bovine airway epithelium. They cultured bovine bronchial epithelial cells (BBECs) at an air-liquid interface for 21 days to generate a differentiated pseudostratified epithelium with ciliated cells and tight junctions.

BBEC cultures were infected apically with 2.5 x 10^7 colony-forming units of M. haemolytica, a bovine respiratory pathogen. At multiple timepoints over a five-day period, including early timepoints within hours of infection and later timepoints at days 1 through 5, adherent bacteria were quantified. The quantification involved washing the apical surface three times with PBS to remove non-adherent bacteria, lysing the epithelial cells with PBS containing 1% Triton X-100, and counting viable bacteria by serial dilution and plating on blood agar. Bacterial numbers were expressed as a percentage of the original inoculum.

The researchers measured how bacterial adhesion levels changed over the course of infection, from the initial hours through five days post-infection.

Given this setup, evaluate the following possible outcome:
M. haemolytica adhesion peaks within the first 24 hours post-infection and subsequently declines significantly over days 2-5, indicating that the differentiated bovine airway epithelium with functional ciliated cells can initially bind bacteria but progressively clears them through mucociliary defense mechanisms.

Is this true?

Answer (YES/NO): NO